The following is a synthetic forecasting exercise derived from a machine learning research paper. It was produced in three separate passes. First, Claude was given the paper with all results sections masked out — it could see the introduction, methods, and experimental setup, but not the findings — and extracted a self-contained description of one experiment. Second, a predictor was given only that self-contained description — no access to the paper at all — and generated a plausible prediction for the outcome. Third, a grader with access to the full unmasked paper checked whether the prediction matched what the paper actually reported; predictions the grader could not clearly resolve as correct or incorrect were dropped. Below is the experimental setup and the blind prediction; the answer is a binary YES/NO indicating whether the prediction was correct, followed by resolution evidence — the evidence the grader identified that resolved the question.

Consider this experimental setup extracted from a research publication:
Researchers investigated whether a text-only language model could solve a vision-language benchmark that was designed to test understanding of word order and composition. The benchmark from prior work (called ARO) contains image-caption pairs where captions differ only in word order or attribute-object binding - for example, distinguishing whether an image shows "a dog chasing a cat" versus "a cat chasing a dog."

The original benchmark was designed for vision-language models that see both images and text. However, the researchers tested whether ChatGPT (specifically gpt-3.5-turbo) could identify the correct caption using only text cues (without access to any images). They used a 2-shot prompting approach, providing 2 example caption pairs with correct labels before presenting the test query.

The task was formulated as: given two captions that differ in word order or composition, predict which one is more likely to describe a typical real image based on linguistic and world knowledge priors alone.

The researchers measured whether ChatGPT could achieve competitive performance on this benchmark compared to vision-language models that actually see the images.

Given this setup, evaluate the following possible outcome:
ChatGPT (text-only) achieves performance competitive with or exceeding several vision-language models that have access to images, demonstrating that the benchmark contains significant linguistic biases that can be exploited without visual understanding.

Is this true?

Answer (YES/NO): YES